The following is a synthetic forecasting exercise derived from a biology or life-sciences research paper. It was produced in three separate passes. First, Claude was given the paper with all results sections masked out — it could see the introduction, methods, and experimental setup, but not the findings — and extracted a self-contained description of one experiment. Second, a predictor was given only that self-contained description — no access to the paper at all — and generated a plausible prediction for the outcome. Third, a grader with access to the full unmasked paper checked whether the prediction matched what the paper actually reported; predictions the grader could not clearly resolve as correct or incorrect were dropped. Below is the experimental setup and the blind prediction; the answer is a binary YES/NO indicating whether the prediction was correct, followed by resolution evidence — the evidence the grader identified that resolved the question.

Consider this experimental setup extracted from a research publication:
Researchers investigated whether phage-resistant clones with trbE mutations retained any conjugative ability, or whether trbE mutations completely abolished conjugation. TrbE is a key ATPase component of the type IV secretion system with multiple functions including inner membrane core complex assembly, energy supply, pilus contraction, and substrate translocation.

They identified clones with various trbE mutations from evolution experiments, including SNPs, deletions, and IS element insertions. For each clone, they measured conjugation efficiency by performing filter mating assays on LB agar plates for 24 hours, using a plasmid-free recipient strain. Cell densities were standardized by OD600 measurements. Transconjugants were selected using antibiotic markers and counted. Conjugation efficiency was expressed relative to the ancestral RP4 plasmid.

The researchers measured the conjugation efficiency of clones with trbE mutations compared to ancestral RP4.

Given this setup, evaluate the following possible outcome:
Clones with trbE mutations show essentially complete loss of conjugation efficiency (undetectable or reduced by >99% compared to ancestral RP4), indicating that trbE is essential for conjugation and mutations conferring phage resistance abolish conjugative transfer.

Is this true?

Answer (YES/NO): NO